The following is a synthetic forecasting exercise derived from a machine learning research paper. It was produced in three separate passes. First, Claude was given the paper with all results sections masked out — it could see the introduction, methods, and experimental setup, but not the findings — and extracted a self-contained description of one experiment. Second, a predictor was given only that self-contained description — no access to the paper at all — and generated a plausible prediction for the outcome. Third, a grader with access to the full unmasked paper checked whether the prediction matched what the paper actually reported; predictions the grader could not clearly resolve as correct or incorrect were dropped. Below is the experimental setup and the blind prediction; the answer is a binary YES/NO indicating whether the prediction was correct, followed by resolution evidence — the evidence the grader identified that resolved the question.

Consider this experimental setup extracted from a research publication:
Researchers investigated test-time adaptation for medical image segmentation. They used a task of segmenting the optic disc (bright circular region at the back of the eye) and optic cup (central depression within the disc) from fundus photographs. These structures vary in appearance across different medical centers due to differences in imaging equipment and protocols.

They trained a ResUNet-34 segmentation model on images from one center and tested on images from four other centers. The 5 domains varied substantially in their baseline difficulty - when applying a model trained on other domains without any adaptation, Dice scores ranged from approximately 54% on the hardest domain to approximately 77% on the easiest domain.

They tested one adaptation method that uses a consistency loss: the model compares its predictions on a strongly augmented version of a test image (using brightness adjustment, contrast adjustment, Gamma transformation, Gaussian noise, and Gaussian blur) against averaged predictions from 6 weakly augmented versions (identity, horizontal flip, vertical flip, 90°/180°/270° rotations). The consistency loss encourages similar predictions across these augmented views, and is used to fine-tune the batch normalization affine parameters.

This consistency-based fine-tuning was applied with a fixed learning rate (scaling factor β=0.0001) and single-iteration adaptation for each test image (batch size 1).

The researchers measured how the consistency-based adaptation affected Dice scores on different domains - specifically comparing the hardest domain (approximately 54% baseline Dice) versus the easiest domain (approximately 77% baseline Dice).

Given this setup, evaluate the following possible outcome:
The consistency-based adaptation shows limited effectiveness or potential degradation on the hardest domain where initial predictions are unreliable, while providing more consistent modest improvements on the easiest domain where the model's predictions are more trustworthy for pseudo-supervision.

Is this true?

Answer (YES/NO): YES